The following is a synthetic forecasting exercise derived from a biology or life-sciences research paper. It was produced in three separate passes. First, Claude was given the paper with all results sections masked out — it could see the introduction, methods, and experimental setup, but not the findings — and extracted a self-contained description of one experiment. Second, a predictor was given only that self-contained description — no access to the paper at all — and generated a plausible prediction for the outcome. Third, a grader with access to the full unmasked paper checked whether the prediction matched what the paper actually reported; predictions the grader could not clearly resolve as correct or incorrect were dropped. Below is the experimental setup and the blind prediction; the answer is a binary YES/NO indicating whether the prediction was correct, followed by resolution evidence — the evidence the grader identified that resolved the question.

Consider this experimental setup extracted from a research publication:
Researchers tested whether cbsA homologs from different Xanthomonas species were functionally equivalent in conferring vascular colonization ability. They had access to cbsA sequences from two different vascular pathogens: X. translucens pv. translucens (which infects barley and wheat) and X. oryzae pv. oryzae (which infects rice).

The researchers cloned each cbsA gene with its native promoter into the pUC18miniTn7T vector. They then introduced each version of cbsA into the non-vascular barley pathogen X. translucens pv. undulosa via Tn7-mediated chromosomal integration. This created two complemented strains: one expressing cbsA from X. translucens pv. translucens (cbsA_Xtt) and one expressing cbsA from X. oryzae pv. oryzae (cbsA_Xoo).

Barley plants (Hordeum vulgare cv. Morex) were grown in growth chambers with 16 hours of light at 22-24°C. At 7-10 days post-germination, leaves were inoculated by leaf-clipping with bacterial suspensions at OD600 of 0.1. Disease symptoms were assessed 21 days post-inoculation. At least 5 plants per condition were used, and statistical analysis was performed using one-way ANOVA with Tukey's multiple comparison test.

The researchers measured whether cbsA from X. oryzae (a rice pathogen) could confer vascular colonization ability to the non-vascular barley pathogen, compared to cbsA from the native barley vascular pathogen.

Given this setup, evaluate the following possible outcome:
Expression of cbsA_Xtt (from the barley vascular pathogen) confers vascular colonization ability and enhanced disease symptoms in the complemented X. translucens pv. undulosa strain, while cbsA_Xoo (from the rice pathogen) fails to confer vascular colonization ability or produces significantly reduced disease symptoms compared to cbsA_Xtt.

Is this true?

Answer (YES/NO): NO